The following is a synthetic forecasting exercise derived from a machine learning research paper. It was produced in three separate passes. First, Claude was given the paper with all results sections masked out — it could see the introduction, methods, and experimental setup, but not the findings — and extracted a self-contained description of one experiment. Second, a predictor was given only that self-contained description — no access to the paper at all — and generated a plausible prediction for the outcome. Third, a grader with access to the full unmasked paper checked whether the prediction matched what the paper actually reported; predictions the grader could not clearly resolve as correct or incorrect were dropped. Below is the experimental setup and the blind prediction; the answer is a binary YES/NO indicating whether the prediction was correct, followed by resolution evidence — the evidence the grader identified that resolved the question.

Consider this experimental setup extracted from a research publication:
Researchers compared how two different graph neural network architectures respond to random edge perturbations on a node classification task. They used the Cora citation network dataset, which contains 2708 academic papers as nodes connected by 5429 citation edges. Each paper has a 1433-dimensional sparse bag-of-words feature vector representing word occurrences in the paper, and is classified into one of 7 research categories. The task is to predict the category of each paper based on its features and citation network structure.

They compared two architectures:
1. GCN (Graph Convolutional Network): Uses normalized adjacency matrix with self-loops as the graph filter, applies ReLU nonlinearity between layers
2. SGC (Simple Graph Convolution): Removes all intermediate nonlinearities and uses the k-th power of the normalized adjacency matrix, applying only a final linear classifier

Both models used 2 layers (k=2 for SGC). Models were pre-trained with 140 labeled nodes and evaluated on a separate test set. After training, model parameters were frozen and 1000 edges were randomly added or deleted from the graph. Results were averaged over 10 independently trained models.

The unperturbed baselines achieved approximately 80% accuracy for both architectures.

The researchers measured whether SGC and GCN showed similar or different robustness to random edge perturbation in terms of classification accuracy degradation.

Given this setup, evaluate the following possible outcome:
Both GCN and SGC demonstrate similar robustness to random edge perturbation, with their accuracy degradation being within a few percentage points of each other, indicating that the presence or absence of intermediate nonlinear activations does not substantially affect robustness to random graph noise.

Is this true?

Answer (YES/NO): YES